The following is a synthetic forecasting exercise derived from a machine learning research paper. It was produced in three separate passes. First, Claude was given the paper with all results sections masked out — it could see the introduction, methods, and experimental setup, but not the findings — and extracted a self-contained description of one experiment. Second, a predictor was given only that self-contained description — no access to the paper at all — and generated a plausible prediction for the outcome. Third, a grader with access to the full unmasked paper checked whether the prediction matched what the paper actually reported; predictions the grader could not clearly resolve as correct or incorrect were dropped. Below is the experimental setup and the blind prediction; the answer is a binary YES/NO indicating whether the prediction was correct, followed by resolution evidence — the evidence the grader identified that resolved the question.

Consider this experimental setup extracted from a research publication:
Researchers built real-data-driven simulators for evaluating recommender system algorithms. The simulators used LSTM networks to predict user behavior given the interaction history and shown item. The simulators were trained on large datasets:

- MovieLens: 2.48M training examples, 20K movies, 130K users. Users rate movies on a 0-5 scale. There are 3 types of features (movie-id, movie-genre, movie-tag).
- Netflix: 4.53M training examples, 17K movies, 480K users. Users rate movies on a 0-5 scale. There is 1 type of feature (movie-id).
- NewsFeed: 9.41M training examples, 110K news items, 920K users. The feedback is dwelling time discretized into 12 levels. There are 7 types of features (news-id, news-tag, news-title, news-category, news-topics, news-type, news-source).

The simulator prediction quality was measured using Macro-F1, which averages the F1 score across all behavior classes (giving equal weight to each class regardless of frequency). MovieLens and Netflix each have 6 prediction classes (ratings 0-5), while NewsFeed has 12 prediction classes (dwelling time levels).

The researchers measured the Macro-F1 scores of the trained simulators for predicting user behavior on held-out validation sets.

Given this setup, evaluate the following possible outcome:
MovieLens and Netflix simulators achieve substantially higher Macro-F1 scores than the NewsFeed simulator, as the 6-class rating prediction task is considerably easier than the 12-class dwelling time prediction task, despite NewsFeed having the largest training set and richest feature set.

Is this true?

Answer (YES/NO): NO